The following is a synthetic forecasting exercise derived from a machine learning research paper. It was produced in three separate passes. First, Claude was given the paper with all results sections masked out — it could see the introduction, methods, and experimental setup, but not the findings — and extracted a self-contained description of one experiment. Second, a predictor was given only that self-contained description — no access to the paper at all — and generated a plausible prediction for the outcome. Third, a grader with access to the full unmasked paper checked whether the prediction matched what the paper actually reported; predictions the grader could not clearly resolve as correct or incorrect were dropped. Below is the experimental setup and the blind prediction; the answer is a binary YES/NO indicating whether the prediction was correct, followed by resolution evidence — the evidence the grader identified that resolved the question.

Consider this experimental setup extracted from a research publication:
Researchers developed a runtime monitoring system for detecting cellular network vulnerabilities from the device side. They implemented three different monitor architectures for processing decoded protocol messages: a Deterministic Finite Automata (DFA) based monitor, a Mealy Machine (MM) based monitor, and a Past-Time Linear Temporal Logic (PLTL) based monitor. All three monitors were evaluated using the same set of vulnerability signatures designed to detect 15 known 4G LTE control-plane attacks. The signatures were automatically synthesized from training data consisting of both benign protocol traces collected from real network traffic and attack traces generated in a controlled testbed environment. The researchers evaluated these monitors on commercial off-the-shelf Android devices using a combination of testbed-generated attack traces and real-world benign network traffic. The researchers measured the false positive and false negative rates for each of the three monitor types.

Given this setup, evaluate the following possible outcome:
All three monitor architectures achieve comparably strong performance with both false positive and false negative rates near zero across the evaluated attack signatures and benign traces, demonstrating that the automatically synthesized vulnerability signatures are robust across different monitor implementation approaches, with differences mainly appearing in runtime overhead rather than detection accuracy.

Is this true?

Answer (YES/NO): NO